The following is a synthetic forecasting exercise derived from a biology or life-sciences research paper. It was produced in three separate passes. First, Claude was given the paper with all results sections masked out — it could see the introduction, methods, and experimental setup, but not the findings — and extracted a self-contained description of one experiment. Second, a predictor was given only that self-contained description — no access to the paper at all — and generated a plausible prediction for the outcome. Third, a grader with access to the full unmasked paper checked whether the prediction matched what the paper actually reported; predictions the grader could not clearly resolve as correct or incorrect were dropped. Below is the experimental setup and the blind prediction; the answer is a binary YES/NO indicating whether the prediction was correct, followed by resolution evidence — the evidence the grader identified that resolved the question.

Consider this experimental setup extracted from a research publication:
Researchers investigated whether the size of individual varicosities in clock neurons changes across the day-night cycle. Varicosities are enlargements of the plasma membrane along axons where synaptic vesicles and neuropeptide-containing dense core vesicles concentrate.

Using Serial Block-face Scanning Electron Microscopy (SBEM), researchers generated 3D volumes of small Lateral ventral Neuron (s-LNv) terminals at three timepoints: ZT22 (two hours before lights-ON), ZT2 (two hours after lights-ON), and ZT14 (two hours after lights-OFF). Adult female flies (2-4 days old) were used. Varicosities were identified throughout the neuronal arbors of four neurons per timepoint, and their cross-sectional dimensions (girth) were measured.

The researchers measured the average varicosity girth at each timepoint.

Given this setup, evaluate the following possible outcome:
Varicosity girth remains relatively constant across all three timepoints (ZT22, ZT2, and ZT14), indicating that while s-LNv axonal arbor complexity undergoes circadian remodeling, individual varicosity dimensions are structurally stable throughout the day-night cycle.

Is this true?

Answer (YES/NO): NO